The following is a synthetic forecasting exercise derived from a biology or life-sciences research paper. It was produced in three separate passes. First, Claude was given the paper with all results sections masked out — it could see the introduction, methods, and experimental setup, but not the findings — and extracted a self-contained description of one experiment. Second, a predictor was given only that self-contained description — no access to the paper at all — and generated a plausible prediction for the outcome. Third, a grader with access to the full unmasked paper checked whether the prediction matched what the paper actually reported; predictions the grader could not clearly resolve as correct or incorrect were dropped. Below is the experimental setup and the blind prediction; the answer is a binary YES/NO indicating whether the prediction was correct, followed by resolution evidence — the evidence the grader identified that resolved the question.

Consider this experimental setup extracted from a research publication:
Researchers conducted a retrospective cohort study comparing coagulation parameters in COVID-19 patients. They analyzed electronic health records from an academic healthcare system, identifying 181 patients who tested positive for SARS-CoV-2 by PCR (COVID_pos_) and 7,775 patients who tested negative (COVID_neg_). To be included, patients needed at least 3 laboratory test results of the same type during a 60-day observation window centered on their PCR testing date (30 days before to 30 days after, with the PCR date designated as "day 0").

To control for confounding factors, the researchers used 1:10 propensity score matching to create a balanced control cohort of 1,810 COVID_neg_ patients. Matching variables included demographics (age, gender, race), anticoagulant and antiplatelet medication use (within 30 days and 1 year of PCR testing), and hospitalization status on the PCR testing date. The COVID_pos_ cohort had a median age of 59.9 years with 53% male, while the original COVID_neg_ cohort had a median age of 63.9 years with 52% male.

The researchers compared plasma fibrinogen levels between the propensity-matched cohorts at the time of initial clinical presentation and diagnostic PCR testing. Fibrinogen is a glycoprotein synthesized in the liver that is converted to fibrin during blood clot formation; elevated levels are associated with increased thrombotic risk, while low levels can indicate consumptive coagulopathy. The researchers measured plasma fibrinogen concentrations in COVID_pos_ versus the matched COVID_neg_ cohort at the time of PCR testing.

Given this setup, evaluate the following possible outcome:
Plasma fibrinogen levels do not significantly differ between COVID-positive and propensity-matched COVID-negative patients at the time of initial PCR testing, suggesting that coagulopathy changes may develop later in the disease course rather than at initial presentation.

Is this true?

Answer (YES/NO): NO